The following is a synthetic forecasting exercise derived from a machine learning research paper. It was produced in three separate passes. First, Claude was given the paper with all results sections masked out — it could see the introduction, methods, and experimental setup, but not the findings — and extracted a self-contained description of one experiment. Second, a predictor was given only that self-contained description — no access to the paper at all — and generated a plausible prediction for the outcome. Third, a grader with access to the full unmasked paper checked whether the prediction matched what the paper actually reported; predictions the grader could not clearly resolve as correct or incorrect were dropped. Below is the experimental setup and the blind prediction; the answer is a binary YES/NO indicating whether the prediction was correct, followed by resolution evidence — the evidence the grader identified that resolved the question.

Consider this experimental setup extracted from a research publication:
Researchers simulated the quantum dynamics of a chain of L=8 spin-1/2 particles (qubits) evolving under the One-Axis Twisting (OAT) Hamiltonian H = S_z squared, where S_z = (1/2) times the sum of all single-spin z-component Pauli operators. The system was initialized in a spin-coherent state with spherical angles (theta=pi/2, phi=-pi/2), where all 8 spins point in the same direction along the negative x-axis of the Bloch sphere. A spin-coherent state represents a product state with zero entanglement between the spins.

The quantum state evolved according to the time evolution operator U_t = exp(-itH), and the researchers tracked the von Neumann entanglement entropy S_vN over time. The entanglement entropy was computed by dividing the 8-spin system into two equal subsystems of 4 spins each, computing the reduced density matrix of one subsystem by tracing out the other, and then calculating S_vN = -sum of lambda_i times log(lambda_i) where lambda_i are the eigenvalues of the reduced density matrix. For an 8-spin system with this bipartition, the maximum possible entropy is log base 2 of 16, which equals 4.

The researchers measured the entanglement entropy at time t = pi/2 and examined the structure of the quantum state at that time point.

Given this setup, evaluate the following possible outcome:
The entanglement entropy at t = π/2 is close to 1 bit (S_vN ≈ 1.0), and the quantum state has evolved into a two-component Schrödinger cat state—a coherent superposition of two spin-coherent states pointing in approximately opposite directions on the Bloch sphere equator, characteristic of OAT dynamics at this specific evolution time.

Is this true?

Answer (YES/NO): YES